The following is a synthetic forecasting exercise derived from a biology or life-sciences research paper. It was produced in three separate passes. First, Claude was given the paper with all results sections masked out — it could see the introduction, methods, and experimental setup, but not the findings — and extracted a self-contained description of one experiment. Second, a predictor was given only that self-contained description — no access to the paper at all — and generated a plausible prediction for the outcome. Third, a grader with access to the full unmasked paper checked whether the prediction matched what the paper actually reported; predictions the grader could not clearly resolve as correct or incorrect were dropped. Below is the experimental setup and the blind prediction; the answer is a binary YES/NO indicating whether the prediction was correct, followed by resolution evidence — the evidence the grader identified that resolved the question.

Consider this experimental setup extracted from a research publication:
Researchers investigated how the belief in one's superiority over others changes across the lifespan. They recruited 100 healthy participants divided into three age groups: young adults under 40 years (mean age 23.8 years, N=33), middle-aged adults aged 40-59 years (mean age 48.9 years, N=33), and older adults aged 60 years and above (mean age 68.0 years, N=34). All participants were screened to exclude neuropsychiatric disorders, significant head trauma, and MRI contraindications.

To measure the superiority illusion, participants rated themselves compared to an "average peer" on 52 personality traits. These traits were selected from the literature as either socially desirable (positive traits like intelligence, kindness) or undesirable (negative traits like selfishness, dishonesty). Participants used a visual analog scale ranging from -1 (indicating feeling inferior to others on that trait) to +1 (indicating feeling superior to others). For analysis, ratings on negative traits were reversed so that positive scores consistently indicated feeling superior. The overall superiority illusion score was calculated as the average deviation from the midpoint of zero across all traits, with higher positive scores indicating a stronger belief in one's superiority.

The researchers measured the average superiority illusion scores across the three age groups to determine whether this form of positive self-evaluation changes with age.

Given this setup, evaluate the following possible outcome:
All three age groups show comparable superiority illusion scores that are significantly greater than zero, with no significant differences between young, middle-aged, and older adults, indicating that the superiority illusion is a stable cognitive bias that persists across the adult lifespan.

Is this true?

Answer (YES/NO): NO